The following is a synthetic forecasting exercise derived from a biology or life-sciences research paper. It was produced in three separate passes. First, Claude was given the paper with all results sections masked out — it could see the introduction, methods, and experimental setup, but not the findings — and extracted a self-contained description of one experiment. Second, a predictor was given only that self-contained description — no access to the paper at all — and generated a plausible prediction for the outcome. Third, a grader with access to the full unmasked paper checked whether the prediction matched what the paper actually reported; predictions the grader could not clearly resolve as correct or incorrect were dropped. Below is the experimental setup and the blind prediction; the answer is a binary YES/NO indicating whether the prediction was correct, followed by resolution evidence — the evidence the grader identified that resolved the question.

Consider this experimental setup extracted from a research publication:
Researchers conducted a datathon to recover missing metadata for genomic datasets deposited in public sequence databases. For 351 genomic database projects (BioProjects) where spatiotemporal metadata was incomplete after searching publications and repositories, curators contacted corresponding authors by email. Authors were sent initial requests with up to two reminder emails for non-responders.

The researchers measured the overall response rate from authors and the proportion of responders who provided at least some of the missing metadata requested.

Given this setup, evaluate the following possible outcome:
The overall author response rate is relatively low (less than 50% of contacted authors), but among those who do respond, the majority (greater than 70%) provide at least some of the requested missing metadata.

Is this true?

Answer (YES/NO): NO